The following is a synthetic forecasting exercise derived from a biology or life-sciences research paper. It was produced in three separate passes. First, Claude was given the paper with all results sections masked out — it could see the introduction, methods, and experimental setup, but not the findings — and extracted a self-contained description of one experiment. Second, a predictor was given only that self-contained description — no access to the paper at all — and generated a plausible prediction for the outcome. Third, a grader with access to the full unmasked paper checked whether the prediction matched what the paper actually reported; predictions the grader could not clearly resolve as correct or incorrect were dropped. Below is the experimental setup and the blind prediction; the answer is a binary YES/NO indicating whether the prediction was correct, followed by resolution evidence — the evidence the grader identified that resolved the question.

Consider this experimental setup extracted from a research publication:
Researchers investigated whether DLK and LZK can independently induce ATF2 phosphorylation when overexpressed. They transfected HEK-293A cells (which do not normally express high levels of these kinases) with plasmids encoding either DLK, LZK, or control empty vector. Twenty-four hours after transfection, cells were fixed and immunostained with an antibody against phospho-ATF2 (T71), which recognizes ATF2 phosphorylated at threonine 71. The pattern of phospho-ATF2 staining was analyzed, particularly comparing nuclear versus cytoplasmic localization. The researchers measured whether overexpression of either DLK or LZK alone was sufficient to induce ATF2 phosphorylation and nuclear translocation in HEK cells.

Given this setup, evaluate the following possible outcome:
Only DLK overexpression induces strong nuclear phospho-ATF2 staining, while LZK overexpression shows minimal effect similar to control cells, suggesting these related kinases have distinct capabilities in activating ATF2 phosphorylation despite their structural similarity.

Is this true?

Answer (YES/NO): NO